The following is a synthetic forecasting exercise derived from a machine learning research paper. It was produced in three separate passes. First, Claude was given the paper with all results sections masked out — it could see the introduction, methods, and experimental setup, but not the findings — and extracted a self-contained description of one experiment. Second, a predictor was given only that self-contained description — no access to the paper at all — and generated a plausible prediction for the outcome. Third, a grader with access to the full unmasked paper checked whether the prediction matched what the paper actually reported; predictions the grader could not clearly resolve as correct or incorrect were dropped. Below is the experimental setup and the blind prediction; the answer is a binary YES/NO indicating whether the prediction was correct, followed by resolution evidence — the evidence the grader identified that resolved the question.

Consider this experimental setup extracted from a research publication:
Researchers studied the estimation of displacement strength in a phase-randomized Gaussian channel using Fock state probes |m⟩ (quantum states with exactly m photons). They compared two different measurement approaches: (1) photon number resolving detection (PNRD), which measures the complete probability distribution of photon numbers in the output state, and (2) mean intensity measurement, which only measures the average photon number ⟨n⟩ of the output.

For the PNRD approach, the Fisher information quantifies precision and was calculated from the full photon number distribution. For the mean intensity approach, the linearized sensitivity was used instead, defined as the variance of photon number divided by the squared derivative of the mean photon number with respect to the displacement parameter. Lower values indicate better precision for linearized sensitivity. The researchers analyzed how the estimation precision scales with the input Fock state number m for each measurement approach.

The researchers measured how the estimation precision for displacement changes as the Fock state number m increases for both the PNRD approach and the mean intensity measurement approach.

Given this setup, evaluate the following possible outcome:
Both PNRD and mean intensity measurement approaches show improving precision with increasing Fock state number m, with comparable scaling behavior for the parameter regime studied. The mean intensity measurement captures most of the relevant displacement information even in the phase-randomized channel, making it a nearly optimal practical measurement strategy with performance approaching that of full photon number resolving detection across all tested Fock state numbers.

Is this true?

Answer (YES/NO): NO